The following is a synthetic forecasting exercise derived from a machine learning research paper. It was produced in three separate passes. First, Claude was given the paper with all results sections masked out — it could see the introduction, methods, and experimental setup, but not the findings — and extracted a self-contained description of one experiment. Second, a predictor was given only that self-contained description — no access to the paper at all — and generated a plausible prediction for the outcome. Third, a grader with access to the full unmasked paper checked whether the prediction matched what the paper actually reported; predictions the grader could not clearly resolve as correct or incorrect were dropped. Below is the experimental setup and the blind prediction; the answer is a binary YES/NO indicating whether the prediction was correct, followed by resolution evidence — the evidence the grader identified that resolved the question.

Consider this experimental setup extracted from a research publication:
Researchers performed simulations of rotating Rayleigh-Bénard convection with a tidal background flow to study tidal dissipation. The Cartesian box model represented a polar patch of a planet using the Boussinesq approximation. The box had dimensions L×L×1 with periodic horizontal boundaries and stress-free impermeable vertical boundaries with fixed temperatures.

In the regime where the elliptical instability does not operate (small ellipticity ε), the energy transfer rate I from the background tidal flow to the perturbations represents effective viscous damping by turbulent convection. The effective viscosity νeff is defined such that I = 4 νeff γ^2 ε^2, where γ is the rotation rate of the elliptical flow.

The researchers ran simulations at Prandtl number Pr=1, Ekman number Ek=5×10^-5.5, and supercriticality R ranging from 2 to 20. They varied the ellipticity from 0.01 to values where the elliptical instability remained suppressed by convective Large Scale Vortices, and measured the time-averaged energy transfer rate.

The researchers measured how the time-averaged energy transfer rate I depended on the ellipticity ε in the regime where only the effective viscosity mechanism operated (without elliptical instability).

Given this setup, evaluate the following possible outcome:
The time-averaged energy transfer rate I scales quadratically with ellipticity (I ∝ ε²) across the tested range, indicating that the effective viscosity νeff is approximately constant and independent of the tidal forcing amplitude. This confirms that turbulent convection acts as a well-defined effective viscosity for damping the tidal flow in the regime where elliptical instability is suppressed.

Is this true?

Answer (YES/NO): YES